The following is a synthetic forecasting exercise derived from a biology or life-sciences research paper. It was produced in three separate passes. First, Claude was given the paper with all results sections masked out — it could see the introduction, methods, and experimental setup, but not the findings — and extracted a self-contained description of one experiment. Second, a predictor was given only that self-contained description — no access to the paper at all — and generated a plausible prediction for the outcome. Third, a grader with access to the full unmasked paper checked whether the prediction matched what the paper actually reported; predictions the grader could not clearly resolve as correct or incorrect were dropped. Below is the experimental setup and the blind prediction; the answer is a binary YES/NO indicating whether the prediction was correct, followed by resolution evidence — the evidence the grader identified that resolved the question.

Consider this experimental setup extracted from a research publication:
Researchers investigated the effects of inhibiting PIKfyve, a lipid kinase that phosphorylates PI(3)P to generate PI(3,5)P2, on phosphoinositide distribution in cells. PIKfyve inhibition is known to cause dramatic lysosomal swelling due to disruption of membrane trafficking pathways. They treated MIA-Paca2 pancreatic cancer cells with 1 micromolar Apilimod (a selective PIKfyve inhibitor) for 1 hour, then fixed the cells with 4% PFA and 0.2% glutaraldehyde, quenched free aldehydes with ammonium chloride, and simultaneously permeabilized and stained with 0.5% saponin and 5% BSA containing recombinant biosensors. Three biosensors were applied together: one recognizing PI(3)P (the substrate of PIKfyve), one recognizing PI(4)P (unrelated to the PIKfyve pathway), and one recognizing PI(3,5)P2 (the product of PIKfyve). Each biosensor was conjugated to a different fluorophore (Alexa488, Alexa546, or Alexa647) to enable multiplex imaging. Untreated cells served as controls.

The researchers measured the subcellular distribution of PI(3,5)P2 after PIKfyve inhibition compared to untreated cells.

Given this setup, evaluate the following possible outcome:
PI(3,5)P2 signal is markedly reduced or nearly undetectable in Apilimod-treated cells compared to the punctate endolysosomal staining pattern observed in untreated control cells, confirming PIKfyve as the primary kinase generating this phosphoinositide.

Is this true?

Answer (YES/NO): YES